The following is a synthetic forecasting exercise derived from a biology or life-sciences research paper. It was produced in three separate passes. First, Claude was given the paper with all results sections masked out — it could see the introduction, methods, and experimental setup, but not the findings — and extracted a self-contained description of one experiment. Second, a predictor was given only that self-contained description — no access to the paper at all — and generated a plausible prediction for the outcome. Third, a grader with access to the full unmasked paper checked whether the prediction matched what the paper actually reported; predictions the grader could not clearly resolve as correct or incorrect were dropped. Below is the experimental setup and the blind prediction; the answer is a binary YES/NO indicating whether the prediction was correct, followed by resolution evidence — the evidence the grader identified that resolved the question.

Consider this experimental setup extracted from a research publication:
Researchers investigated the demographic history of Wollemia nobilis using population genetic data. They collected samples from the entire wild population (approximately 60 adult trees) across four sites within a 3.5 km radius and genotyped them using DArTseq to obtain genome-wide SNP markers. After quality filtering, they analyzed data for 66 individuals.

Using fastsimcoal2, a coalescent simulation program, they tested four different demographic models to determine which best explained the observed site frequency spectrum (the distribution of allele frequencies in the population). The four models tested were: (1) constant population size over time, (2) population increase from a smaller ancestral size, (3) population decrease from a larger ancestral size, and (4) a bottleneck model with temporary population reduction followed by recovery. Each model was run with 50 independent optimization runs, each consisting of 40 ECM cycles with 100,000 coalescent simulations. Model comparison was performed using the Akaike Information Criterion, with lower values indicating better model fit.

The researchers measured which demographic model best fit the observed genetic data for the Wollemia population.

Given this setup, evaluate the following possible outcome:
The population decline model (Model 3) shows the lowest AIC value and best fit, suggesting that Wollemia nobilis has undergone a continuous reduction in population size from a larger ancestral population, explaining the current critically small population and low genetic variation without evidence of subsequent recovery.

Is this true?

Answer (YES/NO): NO